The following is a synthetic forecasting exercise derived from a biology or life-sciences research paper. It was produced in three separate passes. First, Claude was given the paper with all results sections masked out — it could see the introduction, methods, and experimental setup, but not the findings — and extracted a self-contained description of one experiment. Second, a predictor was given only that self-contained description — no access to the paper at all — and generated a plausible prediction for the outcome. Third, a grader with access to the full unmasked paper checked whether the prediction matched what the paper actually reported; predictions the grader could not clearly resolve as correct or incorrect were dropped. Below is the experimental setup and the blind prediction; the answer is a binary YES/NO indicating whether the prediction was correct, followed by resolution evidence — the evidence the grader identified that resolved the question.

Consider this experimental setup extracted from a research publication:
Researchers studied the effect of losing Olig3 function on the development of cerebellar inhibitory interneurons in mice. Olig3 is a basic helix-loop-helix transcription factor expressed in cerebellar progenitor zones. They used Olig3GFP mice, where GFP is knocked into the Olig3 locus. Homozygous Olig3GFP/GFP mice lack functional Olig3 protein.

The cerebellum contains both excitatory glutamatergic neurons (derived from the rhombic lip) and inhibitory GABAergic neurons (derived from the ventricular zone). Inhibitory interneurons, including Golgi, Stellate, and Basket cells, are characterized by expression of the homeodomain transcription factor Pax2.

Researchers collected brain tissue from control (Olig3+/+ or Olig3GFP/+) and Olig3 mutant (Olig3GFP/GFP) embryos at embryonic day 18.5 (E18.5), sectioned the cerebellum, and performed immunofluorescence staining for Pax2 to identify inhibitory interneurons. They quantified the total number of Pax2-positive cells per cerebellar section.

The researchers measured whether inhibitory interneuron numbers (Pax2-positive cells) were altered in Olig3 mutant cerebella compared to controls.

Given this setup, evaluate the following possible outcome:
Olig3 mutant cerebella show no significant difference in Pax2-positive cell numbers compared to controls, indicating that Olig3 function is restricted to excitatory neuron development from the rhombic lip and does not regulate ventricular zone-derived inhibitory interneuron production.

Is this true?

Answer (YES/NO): NO